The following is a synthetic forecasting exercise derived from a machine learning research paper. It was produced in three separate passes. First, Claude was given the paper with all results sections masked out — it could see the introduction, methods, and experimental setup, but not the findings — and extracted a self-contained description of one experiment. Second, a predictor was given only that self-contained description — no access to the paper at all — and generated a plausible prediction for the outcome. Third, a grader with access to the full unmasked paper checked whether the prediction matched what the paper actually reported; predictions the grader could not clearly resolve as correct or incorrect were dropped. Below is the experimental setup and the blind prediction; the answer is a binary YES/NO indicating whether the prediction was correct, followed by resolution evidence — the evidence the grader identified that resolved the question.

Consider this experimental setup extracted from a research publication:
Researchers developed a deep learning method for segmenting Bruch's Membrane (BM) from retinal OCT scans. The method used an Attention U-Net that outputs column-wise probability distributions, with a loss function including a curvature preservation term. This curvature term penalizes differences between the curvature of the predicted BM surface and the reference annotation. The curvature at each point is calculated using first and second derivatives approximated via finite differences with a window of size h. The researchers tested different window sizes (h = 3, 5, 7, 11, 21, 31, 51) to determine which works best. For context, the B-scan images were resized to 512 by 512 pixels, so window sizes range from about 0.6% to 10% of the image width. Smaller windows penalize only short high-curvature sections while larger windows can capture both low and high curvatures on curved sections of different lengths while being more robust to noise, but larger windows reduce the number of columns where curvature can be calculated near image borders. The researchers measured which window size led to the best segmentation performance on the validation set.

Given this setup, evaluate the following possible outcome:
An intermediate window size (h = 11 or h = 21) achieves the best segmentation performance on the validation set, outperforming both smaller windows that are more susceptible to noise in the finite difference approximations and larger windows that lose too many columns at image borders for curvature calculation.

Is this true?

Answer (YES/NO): YES